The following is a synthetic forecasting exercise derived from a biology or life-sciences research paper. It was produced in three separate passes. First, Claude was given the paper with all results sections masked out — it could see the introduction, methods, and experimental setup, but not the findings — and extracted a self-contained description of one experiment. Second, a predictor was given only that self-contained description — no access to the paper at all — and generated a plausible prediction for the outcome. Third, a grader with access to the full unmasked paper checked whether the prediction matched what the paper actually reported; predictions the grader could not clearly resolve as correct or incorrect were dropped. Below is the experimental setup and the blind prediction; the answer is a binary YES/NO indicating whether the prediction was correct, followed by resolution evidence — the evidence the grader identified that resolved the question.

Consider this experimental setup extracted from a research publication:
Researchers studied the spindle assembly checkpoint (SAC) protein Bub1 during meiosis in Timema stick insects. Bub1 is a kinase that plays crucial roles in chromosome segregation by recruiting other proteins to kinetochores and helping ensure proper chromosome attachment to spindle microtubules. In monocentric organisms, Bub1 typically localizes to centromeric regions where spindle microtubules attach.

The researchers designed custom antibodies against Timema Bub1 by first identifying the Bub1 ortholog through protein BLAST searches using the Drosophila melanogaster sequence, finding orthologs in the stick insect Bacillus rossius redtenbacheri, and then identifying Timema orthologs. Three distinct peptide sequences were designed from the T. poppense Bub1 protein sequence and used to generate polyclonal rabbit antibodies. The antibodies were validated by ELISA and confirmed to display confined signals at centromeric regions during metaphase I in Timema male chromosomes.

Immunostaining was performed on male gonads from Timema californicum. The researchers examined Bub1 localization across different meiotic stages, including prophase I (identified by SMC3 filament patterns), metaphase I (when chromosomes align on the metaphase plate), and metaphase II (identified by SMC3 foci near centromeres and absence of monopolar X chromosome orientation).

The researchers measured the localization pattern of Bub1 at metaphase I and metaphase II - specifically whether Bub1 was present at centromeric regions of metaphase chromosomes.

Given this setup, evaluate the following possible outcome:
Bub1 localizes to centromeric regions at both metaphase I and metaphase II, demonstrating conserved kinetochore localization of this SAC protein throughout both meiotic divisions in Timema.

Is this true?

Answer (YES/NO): YES